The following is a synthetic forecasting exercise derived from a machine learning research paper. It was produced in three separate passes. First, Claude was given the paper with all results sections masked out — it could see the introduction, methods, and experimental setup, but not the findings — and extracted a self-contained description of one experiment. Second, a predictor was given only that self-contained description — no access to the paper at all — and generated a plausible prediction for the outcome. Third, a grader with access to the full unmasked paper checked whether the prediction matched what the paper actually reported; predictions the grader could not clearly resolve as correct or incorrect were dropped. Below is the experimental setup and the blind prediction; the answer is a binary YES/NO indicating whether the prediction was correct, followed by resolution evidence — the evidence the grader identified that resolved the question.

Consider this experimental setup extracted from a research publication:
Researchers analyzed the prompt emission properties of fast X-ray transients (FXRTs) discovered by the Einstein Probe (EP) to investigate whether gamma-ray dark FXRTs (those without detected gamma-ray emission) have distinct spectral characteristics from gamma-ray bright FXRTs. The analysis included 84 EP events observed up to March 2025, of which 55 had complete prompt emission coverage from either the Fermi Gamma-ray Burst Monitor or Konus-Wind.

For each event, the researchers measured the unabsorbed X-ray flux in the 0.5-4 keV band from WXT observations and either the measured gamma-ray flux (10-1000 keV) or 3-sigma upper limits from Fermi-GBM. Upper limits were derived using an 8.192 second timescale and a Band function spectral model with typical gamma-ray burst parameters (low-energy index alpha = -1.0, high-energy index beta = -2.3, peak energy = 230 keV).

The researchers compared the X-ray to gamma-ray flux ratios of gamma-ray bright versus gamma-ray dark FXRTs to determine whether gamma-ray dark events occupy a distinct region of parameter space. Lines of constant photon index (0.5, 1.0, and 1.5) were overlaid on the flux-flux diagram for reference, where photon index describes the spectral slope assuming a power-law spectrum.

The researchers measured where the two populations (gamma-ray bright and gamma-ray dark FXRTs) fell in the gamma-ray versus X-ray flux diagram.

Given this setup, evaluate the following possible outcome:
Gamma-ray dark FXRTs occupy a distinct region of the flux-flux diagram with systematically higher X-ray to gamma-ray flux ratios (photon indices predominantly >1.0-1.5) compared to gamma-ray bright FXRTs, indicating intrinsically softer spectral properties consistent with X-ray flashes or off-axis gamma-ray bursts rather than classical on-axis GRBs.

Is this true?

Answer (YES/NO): NO